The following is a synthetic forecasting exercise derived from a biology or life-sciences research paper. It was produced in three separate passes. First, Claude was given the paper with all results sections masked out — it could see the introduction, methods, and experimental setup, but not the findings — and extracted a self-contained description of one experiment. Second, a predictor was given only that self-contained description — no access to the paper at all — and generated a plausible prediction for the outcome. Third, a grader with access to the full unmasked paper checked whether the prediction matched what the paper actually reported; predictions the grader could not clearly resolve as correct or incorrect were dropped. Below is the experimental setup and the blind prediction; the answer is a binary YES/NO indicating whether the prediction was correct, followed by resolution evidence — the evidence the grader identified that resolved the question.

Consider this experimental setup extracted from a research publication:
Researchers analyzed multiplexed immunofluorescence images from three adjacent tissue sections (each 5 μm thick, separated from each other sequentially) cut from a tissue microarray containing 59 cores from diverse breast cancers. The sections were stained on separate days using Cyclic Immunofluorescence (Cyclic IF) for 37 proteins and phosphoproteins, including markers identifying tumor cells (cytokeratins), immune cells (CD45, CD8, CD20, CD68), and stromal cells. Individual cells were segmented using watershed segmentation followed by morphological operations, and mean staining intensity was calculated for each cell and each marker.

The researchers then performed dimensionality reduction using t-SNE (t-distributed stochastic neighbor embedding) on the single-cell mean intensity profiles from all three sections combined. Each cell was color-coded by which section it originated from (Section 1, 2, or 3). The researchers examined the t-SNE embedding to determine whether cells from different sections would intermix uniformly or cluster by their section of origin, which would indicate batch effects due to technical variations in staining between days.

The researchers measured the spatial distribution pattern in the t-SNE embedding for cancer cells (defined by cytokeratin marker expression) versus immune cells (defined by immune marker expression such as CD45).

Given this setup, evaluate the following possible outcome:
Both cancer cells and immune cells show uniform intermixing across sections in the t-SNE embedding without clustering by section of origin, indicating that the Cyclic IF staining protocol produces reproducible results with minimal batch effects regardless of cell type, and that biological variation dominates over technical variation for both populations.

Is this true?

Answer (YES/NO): NO